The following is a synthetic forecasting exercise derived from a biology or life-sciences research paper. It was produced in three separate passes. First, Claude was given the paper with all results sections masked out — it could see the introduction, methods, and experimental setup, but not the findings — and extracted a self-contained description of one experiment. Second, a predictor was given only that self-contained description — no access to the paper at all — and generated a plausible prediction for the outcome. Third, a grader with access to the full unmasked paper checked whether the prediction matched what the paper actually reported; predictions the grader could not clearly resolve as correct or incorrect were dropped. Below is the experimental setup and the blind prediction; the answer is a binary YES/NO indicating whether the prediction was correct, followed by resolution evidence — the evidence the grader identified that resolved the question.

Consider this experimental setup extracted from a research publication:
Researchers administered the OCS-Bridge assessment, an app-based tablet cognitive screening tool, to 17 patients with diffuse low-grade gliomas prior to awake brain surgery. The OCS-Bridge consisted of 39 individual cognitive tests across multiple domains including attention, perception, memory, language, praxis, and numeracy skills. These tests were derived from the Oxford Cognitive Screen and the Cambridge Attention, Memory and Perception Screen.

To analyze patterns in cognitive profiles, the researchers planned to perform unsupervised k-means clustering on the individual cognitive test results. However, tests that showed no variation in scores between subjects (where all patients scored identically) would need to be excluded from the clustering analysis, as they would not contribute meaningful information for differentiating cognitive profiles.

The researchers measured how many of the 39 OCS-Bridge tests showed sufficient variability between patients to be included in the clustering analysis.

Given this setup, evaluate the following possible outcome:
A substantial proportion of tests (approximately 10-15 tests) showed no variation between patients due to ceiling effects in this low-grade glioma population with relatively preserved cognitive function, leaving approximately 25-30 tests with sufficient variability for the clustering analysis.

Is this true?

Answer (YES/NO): YES